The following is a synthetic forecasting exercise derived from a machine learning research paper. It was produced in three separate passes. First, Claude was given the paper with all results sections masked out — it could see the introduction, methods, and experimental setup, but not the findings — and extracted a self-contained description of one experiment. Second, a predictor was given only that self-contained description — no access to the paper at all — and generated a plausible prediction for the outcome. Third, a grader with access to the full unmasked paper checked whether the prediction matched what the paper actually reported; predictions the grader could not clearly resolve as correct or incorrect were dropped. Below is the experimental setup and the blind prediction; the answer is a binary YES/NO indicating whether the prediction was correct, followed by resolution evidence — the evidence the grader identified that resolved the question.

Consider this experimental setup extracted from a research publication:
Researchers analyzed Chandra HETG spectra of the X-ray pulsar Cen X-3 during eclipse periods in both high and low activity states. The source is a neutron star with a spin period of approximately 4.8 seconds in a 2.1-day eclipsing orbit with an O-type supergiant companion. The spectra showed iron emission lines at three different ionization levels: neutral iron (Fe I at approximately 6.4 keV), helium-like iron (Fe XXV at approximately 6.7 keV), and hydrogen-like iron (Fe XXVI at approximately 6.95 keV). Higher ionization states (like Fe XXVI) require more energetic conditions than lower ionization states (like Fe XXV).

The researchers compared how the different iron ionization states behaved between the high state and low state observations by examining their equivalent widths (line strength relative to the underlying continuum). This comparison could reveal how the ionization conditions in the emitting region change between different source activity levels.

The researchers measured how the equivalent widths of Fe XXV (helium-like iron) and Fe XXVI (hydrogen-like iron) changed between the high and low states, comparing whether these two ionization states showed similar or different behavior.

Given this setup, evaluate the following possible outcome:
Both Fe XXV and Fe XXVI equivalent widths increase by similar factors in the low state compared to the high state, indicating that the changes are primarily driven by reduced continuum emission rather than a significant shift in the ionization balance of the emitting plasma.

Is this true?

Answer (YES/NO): NO